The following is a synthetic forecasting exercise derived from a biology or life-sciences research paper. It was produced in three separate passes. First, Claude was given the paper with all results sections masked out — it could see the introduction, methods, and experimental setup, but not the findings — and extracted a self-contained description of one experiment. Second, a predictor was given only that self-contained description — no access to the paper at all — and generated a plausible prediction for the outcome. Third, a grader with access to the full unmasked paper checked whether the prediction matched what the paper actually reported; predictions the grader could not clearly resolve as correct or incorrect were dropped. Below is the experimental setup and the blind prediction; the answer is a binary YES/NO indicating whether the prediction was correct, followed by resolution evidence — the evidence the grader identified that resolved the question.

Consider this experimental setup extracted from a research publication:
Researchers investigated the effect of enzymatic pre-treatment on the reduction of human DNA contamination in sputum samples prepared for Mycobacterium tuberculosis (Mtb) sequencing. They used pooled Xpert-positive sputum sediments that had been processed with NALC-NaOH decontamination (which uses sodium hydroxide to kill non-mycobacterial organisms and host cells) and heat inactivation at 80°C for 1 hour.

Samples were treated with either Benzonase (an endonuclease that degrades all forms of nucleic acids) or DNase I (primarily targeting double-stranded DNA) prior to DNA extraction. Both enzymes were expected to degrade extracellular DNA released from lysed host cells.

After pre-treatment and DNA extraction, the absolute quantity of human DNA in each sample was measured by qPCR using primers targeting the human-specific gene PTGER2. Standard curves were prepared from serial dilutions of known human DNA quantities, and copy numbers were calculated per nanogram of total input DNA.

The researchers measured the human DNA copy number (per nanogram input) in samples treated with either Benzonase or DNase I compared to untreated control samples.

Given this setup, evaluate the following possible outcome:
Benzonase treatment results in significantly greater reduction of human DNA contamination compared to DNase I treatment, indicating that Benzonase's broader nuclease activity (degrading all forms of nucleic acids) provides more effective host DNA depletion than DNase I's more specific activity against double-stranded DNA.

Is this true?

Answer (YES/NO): NO